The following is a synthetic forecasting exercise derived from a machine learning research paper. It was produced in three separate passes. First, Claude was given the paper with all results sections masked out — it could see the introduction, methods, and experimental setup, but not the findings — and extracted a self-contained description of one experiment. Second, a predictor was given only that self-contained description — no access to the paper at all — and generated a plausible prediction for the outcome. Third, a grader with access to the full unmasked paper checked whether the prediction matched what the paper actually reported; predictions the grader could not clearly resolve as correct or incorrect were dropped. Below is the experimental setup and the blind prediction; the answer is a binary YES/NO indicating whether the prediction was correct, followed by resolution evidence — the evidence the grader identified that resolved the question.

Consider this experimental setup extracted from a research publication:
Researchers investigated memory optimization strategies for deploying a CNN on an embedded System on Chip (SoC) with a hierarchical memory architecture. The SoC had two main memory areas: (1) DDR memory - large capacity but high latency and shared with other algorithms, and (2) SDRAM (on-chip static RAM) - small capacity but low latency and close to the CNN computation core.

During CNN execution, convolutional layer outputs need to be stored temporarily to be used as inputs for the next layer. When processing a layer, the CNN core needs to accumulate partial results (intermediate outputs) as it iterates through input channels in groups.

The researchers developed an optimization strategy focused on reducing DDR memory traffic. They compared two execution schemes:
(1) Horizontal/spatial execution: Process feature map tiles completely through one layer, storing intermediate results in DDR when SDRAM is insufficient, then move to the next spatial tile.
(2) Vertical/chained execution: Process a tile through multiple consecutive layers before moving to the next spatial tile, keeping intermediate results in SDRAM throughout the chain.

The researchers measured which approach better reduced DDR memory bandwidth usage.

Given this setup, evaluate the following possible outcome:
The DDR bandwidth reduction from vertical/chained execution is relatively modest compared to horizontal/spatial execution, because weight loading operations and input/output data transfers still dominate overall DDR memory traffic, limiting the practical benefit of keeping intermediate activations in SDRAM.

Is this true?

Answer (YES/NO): NO